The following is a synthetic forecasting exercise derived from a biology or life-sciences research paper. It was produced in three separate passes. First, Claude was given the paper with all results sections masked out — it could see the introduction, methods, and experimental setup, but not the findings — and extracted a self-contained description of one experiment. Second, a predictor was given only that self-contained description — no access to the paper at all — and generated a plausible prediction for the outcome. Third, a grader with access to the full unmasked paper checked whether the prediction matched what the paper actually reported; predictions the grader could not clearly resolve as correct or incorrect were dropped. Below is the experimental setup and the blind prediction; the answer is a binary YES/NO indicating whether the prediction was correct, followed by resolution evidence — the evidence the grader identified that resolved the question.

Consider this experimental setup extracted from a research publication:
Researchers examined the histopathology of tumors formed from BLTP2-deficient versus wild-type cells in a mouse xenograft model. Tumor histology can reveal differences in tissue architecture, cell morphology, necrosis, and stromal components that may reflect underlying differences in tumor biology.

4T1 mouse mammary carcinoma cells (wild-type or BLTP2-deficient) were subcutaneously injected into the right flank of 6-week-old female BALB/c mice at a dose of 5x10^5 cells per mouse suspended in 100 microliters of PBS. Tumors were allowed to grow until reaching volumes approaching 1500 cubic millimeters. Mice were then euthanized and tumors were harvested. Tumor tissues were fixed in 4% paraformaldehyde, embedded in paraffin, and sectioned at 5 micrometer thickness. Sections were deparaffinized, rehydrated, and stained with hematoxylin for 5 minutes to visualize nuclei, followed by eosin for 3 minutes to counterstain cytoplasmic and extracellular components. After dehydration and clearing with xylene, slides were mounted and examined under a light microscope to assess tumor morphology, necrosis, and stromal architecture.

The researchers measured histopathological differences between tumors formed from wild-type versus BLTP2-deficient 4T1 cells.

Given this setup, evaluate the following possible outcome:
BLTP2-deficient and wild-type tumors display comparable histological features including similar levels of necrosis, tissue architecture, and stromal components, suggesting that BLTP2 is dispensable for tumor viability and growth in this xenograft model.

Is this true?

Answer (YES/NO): NO